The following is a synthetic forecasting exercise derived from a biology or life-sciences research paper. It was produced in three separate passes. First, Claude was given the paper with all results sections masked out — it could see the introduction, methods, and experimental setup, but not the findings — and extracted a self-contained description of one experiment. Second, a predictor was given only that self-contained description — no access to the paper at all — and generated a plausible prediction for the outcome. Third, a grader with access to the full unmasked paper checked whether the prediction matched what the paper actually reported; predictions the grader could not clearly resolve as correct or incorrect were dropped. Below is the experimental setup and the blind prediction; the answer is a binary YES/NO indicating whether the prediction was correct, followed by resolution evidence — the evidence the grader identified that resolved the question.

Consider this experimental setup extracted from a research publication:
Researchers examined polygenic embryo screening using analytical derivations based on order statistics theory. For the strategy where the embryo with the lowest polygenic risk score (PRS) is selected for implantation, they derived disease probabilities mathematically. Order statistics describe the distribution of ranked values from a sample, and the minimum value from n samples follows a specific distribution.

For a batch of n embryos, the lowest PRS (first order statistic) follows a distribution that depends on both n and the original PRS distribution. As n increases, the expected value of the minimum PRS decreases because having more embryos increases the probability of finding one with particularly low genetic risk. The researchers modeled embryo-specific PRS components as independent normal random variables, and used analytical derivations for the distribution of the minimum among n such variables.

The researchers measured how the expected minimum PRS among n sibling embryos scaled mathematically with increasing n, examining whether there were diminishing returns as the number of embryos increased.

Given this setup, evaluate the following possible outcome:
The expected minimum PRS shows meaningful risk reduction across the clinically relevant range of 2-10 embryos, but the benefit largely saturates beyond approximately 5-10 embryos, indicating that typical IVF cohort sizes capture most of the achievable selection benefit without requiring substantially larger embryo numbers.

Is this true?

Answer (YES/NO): YES